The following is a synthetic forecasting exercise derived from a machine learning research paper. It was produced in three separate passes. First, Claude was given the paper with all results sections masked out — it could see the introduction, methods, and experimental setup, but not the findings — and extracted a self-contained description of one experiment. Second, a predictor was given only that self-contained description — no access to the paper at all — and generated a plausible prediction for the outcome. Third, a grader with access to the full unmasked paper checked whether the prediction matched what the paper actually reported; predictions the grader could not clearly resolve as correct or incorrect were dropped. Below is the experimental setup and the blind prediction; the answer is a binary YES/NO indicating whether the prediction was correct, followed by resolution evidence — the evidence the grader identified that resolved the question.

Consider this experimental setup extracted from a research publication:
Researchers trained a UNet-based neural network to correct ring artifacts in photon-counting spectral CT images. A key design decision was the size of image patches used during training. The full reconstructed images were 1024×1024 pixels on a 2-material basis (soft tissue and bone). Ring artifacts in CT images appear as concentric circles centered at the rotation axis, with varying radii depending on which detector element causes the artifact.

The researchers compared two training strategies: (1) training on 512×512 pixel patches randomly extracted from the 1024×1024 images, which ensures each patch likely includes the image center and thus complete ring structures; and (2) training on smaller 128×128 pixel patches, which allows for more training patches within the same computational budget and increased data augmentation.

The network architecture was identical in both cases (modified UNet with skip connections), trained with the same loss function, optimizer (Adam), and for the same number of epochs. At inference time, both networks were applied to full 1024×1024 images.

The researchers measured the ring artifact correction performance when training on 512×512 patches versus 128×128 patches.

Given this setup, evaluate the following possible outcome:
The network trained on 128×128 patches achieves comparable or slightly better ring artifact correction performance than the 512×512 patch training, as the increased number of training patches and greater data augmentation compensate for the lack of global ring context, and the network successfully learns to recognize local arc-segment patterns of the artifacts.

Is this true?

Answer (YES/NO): NO